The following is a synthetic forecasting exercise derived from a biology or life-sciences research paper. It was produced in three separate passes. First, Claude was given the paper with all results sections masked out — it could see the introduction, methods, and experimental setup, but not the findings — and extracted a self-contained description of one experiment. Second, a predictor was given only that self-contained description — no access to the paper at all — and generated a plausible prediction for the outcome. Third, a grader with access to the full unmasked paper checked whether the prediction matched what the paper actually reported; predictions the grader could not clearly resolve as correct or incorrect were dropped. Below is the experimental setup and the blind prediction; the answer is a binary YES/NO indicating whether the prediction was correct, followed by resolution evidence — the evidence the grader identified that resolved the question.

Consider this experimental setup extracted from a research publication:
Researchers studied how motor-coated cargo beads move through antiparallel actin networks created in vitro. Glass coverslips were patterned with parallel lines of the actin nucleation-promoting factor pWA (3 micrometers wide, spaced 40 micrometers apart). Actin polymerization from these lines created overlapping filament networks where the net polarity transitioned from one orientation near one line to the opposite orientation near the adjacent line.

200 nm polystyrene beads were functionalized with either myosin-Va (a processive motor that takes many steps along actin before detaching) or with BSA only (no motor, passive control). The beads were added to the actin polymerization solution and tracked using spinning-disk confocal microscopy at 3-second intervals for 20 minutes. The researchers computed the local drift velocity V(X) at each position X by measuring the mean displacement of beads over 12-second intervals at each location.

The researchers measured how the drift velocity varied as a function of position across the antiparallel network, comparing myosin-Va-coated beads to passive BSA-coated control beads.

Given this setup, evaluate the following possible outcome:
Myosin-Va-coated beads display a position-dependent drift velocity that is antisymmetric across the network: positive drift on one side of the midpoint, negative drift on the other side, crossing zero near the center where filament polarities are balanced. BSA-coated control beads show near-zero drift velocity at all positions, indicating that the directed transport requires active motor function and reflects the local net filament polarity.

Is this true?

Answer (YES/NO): YES